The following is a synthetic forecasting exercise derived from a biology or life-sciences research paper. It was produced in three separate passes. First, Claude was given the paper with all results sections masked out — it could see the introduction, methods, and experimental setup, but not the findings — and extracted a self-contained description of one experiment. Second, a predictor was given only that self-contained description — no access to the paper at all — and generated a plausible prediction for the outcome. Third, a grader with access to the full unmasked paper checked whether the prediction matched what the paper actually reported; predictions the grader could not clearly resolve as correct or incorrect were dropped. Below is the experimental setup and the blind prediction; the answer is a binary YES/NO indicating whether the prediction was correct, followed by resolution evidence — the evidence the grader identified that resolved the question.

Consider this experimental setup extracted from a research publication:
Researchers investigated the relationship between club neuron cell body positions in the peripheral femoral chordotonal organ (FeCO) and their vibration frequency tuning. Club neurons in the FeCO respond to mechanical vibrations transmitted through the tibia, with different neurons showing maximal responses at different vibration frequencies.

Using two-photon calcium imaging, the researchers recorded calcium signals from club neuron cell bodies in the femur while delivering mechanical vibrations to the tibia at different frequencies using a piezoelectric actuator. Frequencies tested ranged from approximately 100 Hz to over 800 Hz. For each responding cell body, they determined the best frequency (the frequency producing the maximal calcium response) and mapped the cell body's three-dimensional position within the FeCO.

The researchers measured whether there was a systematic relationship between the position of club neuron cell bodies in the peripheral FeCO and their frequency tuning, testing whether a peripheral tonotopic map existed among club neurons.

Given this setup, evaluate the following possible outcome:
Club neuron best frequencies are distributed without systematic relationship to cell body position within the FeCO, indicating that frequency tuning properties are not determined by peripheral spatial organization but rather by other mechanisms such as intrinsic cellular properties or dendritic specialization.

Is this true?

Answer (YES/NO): NO